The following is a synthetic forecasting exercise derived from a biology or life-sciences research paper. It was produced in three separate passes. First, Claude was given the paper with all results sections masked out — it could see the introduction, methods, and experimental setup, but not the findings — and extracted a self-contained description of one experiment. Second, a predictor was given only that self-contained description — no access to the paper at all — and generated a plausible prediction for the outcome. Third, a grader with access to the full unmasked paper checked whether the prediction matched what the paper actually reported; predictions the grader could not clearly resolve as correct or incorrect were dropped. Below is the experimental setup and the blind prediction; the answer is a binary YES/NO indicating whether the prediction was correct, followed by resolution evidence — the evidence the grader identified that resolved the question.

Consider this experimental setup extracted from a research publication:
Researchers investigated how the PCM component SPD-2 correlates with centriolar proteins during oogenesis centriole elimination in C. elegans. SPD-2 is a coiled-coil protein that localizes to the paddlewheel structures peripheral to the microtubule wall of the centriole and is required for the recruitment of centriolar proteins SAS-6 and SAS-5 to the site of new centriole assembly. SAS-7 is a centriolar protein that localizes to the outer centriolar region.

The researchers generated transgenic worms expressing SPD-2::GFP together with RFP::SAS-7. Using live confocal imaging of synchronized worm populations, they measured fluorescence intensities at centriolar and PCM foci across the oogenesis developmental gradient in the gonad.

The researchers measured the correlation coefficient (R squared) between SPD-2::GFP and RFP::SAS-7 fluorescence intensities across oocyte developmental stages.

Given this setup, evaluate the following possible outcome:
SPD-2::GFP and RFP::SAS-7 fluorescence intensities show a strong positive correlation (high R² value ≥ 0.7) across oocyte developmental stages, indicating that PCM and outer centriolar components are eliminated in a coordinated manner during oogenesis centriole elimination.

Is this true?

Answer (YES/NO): YES